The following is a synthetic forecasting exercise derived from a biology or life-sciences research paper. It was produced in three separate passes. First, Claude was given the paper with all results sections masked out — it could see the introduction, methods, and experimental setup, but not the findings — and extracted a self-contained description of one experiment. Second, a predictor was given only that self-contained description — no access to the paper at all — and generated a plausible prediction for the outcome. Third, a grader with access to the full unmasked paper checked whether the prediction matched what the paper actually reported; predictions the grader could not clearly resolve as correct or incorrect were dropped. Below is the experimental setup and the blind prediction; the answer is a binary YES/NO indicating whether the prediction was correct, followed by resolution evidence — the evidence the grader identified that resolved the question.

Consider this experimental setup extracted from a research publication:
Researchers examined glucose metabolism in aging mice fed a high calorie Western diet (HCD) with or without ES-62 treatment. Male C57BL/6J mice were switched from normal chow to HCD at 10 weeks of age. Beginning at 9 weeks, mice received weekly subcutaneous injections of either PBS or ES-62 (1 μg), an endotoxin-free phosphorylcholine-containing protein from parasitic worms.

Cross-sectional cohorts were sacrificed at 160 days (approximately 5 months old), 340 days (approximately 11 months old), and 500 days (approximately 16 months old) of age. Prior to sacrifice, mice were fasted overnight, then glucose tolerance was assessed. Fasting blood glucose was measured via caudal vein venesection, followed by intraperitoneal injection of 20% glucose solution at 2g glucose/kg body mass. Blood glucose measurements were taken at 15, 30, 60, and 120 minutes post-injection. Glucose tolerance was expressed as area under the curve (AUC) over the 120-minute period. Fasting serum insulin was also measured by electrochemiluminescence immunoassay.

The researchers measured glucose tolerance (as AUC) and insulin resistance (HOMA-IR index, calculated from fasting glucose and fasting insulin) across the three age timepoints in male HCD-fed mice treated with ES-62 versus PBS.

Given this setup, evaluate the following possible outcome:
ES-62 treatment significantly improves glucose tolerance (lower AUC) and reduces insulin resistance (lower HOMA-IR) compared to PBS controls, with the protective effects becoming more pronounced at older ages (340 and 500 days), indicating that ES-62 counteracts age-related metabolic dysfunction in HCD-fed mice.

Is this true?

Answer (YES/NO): NO